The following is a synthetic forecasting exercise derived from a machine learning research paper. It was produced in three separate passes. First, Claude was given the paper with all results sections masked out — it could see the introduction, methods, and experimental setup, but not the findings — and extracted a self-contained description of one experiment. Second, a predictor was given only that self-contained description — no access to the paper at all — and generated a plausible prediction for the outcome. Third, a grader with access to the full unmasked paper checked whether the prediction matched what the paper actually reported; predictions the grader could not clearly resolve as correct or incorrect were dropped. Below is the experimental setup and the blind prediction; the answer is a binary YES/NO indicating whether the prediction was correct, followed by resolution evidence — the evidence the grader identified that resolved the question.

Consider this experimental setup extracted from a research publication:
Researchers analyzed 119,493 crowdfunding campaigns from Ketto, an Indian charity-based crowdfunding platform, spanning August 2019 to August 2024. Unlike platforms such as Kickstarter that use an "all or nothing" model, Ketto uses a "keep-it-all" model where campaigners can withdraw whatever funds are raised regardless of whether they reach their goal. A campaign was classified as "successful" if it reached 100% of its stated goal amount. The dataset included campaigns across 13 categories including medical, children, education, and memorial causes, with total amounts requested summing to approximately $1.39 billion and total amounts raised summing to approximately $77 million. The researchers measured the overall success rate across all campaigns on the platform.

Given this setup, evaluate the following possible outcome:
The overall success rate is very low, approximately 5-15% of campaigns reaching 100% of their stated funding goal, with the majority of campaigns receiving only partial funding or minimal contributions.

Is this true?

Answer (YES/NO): NO